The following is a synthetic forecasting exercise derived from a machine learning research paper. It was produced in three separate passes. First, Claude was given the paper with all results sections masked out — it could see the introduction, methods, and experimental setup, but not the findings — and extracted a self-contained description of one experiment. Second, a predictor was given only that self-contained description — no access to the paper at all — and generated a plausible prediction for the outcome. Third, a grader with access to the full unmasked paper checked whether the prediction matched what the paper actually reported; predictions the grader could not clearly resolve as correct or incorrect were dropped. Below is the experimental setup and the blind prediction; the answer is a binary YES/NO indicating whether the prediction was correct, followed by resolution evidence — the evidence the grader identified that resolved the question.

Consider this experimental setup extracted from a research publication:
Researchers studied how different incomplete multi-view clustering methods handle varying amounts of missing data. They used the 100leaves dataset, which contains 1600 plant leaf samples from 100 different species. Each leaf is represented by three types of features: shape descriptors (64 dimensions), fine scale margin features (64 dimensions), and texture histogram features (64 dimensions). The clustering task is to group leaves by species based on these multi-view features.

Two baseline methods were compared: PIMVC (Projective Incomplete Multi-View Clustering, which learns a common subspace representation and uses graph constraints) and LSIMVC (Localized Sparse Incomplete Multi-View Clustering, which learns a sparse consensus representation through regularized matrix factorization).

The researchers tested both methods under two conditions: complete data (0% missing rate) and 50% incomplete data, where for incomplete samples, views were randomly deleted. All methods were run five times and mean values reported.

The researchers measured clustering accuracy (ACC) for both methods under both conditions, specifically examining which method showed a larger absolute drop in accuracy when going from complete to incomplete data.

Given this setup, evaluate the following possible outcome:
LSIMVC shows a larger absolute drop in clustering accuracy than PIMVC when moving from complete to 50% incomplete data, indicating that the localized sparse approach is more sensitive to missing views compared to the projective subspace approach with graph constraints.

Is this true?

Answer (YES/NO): NO